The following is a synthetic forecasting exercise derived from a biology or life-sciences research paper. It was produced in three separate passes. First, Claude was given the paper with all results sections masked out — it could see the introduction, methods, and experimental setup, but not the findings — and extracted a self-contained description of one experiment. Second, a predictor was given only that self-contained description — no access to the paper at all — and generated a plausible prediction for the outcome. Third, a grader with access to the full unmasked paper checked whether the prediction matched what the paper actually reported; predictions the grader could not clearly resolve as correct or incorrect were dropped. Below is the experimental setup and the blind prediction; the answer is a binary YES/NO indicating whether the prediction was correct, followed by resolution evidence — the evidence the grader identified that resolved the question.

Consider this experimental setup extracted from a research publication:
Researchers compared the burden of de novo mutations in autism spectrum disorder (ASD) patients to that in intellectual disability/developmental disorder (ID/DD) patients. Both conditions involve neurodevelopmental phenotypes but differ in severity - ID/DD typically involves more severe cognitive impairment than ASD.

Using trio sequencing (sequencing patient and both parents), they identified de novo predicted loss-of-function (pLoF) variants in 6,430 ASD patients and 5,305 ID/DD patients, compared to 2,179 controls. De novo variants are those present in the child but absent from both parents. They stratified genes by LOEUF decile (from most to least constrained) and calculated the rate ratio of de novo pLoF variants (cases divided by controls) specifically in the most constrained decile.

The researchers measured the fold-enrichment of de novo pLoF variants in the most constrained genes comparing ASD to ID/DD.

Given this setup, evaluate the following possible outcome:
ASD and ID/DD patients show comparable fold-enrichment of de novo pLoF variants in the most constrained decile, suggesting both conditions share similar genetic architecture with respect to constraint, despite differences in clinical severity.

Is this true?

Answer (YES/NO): NO